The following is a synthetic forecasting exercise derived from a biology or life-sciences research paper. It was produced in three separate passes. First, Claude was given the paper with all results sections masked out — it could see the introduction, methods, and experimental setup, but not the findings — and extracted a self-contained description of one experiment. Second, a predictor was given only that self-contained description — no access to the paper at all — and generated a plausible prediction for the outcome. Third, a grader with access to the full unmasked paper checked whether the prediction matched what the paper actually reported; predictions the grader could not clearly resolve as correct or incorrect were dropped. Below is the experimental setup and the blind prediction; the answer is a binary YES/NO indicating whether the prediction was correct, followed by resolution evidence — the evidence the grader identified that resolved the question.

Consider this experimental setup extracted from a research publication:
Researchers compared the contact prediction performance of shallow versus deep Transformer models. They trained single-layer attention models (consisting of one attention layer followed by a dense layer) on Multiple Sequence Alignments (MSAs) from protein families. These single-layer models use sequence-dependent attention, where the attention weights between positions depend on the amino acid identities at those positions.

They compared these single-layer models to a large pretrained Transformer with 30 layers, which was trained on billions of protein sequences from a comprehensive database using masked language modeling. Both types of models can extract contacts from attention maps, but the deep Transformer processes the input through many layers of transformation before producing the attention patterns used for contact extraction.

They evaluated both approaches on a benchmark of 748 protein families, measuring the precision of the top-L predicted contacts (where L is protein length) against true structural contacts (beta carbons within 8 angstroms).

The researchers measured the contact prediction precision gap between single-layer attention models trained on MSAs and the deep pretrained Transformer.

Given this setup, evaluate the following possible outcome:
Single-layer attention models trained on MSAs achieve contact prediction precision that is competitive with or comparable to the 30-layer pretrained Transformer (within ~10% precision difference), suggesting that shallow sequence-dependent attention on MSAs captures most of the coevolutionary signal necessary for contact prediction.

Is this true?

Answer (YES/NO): NO